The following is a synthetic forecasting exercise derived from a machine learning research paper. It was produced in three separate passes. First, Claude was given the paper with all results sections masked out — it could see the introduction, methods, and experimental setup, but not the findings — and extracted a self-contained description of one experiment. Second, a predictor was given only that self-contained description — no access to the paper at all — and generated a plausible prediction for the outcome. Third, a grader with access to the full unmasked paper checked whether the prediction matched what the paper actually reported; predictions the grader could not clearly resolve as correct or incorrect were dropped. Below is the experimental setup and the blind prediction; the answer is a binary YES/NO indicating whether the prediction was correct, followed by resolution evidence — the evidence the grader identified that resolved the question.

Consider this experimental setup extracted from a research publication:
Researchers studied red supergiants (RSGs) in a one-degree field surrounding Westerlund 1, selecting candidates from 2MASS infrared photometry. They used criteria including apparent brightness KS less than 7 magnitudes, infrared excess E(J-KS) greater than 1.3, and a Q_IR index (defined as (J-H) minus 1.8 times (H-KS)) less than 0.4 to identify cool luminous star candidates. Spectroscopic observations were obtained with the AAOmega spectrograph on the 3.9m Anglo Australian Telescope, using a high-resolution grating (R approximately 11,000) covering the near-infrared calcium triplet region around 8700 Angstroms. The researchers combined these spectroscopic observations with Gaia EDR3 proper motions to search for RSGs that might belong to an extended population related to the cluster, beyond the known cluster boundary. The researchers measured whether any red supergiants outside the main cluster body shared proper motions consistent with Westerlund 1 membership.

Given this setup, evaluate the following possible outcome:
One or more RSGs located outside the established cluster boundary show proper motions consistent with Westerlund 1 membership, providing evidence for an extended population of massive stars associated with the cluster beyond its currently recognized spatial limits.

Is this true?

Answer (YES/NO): NO